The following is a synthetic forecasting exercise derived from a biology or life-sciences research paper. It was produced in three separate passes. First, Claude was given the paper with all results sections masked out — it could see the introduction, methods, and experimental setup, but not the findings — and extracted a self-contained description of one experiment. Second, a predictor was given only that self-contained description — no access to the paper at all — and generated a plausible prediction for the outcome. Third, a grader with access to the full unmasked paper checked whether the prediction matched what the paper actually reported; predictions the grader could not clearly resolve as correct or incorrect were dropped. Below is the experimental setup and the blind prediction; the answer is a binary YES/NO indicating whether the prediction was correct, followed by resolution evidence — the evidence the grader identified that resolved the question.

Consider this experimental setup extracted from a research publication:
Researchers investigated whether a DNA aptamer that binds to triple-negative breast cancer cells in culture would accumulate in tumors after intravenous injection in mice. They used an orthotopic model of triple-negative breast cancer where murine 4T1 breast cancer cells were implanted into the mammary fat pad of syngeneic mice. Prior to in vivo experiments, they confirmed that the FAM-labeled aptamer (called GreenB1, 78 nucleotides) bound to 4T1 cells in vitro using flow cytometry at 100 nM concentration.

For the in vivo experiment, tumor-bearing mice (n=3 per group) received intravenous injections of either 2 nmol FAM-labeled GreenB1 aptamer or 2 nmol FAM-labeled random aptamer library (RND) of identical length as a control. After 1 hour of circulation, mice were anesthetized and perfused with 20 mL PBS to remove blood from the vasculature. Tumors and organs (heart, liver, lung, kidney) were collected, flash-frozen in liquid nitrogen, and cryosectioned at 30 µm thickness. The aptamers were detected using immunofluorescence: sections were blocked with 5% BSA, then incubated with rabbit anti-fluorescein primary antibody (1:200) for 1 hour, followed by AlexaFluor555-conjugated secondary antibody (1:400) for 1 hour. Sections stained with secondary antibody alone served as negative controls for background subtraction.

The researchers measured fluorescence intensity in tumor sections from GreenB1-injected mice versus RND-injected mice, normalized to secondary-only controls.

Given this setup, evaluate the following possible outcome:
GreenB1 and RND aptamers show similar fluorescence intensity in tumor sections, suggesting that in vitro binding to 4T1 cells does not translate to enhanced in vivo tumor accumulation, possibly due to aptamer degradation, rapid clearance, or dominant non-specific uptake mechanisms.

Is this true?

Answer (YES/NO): NO